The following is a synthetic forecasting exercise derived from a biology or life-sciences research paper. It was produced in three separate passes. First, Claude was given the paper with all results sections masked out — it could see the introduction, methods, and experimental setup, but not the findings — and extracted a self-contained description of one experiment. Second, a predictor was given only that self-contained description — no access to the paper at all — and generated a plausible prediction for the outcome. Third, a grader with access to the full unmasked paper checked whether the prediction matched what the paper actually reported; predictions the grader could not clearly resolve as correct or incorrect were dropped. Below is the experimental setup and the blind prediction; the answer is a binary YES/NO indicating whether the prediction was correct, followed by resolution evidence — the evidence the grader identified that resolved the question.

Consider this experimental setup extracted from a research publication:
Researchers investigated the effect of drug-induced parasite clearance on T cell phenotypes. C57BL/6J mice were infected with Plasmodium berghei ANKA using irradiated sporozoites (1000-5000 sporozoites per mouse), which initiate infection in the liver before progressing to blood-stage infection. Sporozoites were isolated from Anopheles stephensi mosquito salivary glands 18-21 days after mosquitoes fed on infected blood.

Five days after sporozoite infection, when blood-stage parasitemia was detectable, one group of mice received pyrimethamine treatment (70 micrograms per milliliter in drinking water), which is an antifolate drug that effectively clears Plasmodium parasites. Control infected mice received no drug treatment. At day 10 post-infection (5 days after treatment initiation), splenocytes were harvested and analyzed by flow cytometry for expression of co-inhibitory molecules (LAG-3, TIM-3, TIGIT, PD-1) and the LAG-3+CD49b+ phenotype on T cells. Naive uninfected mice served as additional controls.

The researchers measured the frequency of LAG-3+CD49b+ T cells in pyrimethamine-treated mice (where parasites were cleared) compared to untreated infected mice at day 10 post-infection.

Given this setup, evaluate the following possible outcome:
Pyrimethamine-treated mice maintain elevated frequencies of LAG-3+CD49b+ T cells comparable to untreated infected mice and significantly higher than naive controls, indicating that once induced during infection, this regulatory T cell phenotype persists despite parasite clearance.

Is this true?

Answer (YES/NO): NO